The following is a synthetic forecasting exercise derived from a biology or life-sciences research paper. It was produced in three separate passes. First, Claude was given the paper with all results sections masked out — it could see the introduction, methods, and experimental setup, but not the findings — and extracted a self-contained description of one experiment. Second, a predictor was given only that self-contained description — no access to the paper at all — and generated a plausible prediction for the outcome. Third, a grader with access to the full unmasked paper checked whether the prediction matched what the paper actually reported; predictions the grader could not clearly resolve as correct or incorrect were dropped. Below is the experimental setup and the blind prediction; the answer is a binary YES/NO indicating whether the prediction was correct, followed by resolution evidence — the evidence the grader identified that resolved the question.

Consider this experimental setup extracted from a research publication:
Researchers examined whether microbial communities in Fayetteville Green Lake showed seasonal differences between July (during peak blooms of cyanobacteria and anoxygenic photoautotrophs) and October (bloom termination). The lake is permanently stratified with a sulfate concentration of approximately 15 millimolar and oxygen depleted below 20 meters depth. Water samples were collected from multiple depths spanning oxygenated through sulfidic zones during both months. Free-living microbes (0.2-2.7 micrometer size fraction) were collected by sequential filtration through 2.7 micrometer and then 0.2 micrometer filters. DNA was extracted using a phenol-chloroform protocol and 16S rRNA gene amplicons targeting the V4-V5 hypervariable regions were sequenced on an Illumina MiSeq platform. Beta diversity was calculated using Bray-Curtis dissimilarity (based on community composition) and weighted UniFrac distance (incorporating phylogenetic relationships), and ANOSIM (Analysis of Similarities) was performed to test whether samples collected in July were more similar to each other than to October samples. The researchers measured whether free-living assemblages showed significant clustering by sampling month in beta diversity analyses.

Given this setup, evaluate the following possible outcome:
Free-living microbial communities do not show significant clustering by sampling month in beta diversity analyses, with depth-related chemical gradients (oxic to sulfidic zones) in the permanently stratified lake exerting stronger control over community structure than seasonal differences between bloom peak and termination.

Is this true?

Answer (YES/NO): NO